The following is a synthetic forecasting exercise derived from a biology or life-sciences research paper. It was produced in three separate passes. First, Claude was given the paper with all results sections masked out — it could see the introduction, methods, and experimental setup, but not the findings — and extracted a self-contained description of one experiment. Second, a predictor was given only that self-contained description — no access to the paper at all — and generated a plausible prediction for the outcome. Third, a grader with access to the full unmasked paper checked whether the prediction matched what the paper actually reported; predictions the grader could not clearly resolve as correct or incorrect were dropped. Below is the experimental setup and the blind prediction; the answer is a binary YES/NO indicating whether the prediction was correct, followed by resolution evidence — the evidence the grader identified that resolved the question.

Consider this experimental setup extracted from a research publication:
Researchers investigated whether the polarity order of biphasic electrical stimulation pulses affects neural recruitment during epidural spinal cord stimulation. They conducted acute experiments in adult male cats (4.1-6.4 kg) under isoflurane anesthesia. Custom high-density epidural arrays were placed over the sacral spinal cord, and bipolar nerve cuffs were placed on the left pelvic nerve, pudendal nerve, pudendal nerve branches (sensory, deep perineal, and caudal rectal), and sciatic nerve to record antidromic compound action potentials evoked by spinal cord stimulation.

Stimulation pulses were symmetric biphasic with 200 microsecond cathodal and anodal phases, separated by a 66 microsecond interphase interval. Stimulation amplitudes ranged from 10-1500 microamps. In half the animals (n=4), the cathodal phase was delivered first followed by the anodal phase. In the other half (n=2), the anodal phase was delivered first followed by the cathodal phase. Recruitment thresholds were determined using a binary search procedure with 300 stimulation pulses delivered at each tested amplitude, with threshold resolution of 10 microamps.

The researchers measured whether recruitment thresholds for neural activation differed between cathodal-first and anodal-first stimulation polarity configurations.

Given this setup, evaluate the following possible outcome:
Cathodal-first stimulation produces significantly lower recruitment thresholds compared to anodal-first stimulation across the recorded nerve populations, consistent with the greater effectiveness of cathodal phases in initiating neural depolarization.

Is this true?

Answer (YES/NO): NO